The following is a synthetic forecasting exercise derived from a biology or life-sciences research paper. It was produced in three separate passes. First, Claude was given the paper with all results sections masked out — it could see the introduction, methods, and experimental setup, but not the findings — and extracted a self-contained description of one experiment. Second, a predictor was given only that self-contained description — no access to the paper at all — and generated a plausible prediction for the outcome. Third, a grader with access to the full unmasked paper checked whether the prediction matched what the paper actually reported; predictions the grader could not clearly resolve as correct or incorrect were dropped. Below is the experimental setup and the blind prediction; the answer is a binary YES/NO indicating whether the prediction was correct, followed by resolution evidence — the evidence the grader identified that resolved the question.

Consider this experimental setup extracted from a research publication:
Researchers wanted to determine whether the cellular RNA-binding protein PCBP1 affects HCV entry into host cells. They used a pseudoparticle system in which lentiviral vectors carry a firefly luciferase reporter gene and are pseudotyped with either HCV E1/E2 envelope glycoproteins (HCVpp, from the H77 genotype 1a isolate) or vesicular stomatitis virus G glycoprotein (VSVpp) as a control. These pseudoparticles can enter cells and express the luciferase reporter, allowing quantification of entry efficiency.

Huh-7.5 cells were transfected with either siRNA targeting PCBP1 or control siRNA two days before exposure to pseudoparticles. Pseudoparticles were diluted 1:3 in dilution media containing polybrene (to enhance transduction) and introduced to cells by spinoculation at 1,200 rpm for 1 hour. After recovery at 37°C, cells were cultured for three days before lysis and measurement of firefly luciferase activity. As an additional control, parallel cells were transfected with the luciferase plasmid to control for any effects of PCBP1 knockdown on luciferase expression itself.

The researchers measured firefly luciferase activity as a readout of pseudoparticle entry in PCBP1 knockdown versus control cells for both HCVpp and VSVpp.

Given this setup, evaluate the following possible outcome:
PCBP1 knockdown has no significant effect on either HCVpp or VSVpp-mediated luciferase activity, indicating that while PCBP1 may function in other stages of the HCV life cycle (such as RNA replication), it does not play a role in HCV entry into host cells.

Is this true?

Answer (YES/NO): YES